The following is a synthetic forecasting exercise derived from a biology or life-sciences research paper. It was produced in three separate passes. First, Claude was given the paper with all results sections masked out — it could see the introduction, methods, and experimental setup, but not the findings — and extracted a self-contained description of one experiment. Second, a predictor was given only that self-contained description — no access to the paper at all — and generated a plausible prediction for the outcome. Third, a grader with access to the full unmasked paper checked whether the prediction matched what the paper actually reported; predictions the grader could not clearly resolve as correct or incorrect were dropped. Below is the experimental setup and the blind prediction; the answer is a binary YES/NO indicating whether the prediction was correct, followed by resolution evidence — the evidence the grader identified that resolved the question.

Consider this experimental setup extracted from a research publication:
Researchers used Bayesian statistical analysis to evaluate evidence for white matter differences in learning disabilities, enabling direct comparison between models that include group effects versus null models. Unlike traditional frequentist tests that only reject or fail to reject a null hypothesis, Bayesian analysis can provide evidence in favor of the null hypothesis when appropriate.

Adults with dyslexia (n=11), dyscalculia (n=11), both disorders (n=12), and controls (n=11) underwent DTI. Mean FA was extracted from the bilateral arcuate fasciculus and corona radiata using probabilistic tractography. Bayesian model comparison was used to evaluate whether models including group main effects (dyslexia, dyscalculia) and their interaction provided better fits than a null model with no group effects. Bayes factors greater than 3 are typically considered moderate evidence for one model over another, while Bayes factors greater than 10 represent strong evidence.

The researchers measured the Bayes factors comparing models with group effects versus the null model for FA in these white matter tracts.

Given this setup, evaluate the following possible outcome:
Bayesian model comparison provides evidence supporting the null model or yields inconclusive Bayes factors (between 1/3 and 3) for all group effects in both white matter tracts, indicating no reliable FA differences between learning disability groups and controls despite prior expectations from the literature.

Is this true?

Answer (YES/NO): YES